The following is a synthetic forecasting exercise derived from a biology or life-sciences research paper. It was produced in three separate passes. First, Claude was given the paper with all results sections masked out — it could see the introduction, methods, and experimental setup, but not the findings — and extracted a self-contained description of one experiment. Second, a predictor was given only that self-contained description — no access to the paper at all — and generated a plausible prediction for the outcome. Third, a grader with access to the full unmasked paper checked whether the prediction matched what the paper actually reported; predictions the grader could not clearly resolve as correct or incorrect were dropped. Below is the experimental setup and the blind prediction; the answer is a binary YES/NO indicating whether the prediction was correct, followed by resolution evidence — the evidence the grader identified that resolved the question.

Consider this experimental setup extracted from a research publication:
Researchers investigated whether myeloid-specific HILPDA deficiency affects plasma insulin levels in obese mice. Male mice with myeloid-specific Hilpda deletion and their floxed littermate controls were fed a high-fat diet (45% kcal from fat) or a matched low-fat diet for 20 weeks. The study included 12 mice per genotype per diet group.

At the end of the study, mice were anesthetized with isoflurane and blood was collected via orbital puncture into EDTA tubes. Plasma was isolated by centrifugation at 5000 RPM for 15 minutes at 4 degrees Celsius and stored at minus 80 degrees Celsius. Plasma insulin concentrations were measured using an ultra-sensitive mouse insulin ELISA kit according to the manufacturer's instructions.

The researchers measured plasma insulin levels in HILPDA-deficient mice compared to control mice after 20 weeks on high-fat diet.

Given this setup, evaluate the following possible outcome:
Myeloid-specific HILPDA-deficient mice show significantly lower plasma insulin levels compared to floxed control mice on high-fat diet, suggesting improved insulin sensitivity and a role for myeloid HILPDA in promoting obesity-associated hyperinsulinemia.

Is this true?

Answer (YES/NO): NO